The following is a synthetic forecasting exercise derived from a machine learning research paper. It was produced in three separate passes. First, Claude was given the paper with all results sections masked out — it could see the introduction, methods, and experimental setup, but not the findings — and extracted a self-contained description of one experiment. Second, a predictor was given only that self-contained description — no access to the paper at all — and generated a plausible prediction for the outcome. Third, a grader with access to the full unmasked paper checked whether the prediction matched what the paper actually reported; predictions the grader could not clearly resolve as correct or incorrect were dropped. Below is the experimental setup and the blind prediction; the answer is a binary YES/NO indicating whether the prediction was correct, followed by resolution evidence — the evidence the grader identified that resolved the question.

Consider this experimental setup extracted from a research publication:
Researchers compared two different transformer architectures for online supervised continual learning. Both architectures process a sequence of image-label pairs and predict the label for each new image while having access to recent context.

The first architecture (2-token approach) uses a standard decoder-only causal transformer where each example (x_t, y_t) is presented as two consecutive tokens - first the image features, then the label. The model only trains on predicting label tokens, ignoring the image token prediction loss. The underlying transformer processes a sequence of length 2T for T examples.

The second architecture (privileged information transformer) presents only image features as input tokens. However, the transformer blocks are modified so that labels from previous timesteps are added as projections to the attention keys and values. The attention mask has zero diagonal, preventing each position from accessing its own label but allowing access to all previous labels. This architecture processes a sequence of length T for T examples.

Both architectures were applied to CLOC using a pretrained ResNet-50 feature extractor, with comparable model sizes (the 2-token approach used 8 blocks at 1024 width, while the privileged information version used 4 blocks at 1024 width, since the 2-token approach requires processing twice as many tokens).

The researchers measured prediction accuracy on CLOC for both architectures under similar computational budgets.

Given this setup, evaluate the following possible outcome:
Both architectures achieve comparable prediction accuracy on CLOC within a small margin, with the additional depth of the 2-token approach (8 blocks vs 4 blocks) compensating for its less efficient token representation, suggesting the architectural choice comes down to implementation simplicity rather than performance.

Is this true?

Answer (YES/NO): NO